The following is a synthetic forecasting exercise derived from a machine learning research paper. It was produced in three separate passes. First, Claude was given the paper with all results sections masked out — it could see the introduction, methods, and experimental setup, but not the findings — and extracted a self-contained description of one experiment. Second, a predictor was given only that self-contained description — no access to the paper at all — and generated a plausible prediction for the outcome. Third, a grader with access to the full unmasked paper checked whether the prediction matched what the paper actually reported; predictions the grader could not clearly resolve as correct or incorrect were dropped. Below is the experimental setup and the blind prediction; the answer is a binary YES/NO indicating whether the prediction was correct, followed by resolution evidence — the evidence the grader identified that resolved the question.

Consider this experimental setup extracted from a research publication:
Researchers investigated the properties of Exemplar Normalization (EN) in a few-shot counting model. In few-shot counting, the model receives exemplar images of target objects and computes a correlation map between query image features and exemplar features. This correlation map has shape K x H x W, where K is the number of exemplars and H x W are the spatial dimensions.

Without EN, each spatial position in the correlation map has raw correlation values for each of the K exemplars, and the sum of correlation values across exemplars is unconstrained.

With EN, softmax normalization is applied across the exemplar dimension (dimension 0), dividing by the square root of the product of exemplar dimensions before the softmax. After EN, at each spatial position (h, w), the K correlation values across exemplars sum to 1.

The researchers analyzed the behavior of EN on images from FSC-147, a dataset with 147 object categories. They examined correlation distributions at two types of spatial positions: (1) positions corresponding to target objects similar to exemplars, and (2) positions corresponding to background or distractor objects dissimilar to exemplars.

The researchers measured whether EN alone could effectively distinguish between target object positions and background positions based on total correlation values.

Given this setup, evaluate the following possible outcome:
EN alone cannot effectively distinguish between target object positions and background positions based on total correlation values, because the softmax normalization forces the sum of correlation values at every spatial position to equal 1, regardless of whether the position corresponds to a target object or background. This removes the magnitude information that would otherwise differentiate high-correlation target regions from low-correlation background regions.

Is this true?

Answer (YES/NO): YES